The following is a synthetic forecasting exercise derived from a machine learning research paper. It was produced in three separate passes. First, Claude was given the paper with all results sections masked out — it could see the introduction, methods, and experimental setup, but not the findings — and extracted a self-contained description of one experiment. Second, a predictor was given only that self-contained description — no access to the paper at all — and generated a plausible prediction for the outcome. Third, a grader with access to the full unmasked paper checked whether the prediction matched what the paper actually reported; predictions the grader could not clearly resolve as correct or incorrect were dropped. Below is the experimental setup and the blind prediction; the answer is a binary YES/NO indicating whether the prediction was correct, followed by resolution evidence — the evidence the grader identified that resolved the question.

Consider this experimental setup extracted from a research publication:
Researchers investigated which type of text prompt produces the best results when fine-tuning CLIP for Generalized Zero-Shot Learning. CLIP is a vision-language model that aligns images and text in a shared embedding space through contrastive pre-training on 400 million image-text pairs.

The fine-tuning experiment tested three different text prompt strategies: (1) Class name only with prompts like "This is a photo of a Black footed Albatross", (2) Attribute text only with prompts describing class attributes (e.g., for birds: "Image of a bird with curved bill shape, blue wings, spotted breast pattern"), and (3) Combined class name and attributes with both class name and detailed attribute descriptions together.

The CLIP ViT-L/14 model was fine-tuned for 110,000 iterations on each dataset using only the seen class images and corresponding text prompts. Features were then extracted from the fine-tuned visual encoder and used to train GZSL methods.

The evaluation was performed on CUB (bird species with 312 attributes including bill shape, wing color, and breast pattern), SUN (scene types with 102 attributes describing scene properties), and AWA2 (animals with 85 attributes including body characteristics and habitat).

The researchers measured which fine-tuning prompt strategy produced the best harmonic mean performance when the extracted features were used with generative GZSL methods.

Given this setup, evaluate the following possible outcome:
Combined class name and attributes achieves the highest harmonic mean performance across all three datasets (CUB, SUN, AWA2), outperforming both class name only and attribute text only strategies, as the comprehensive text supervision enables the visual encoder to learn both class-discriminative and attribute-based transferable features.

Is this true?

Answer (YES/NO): YES